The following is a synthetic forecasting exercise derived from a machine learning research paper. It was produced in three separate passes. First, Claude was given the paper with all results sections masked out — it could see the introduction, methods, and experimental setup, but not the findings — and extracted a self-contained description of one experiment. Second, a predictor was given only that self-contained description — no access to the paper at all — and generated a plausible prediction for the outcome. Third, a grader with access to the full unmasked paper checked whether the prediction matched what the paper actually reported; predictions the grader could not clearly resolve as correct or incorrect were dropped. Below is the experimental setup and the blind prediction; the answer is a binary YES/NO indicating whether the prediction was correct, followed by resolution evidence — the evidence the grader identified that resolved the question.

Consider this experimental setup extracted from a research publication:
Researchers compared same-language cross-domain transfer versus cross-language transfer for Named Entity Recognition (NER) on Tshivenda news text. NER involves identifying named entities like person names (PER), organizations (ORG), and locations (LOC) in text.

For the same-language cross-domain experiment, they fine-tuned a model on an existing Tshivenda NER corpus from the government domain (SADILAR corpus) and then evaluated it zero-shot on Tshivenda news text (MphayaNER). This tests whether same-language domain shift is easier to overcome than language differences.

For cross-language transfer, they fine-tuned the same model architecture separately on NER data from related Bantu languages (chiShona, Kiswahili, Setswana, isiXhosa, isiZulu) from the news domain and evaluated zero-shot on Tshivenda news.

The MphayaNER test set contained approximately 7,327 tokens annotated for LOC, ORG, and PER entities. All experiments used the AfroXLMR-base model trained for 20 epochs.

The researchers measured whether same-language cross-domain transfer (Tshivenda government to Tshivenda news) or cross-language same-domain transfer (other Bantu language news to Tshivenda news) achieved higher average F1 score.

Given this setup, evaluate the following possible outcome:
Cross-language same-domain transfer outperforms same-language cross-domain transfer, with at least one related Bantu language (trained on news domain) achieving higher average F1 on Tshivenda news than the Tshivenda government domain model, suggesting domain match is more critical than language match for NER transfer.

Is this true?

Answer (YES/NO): YES